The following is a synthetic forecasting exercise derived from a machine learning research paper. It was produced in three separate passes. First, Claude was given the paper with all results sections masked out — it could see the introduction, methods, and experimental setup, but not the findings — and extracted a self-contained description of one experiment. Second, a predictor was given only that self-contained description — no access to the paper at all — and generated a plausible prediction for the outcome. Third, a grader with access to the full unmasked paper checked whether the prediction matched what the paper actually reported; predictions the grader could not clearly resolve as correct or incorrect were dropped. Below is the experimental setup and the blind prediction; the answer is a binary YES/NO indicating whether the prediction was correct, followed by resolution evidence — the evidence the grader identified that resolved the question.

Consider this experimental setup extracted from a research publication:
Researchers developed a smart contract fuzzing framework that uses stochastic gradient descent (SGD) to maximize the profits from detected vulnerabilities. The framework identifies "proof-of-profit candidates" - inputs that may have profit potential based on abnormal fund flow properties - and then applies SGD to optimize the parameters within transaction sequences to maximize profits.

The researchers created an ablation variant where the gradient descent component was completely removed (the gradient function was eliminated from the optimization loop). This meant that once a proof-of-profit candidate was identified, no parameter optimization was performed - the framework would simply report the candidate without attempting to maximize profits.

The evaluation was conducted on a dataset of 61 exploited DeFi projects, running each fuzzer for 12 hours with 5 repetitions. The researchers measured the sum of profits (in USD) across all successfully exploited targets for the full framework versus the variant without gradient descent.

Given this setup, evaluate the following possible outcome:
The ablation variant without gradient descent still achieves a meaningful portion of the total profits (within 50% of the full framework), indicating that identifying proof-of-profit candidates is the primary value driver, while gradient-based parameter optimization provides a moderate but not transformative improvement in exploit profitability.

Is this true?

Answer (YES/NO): NO